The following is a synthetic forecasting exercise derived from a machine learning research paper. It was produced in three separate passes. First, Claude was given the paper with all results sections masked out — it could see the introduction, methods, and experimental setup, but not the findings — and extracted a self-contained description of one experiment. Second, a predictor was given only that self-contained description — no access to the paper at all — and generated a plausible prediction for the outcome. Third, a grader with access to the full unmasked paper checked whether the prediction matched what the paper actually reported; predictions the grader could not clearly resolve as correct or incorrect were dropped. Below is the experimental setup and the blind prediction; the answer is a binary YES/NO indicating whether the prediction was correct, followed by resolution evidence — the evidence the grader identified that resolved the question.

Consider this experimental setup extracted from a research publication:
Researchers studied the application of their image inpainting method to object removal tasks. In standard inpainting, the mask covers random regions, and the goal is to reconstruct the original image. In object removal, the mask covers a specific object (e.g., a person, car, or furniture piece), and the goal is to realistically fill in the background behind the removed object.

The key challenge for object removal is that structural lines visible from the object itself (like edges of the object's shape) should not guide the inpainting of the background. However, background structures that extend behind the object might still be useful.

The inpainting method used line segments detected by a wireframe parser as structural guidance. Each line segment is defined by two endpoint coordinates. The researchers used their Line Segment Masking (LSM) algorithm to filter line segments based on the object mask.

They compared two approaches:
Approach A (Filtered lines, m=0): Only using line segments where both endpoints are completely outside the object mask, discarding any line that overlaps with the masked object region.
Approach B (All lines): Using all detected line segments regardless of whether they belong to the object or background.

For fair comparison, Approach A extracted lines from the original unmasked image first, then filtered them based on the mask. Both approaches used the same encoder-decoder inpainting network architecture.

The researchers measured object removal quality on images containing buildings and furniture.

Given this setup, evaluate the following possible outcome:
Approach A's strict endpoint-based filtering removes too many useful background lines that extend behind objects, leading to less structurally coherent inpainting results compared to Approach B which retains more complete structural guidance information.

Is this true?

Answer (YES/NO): NO